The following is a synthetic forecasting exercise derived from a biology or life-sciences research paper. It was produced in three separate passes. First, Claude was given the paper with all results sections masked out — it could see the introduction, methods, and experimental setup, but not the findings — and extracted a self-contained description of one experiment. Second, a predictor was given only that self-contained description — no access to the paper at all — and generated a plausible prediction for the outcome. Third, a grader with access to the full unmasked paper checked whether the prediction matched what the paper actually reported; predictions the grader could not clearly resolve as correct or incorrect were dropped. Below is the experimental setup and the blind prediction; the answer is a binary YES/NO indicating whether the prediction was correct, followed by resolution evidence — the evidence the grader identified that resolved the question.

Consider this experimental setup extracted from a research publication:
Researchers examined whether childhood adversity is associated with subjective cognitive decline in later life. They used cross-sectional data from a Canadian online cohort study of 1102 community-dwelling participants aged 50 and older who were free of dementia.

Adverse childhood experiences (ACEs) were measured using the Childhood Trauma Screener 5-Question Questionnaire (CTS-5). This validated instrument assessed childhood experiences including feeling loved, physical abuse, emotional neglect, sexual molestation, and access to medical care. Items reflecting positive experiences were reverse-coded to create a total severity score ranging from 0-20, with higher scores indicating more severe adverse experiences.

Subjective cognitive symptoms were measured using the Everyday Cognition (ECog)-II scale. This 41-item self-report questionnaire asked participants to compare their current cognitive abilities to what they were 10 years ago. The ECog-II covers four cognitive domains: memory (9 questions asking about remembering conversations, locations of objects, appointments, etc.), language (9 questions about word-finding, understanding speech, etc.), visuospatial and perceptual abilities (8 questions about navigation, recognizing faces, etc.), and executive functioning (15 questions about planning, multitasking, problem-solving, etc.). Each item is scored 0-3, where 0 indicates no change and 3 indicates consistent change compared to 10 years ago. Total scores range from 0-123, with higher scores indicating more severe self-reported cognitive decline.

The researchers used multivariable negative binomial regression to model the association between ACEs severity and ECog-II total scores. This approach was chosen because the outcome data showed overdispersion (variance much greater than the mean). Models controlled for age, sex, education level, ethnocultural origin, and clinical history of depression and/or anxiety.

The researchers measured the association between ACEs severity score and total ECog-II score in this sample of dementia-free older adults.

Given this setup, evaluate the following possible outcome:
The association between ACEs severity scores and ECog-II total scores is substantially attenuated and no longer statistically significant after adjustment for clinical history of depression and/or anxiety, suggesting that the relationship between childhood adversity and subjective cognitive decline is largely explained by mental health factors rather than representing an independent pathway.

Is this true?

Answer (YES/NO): NO